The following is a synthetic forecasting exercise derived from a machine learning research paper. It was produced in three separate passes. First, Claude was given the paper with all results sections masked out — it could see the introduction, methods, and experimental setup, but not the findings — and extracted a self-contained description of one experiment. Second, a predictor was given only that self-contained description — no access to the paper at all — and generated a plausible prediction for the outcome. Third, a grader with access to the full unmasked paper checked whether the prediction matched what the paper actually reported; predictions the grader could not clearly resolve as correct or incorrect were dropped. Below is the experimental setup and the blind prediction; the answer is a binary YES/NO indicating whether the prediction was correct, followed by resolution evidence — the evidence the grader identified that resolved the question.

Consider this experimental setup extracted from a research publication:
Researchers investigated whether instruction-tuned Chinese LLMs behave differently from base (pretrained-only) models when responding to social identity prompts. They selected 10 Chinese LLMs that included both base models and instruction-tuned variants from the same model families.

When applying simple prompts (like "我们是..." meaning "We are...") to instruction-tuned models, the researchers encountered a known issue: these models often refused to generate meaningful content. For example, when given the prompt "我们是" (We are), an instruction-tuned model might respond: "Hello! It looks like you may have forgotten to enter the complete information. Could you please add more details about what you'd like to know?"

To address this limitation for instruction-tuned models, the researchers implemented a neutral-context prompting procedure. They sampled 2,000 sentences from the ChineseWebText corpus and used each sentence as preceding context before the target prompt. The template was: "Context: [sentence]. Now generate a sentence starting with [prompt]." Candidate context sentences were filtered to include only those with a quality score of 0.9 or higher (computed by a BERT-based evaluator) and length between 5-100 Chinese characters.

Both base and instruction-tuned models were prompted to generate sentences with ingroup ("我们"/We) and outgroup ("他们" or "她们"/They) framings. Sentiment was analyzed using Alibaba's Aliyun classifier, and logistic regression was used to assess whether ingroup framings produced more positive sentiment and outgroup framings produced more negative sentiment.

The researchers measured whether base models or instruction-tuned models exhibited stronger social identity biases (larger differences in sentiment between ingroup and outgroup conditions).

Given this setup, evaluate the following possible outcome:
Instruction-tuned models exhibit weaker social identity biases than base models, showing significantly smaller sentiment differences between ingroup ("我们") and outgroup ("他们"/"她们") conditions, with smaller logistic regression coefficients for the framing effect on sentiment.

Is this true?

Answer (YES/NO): YES